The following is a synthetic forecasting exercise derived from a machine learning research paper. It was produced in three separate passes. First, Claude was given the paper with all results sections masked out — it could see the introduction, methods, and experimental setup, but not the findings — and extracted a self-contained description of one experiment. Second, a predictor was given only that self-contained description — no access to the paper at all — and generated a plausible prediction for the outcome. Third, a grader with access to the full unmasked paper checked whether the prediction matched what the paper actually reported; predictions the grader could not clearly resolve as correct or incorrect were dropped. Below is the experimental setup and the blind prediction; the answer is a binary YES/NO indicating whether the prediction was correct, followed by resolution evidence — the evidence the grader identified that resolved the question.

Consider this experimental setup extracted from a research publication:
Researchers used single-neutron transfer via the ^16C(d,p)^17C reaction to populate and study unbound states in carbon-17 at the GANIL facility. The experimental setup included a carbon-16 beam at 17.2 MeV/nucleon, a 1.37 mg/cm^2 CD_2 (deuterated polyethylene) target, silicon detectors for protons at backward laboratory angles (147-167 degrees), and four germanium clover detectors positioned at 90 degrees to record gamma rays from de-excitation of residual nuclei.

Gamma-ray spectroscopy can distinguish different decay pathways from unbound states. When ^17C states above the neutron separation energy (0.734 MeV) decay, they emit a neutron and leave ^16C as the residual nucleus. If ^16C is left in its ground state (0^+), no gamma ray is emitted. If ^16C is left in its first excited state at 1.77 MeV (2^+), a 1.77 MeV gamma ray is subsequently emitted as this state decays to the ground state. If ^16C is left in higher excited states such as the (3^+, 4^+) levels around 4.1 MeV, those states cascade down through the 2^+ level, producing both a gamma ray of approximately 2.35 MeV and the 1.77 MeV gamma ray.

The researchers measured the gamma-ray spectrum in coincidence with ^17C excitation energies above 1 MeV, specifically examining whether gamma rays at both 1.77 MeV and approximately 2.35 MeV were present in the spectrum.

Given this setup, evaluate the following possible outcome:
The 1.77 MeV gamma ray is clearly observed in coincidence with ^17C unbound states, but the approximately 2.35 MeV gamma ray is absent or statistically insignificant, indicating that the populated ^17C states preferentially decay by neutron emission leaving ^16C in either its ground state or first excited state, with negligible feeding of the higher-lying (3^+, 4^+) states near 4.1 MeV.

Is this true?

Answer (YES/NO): NO